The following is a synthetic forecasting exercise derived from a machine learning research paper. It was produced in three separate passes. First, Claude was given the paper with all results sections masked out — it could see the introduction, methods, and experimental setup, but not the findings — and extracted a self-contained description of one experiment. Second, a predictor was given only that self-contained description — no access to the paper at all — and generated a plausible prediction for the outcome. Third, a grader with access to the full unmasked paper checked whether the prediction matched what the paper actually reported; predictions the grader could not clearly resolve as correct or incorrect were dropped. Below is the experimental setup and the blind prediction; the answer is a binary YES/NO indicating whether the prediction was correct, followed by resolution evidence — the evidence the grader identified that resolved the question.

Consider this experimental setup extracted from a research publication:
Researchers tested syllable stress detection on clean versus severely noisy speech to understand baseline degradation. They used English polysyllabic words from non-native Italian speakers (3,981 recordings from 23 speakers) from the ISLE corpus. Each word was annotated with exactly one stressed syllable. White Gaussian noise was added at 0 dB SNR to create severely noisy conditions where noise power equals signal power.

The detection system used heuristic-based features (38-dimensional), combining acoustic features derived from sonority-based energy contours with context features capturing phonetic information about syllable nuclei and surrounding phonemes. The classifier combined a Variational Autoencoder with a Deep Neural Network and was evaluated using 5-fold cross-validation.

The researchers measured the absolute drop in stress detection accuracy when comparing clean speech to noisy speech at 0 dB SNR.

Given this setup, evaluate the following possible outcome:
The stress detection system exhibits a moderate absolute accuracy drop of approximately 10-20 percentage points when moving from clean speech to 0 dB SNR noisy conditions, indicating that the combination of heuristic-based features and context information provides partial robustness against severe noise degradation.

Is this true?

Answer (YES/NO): NO